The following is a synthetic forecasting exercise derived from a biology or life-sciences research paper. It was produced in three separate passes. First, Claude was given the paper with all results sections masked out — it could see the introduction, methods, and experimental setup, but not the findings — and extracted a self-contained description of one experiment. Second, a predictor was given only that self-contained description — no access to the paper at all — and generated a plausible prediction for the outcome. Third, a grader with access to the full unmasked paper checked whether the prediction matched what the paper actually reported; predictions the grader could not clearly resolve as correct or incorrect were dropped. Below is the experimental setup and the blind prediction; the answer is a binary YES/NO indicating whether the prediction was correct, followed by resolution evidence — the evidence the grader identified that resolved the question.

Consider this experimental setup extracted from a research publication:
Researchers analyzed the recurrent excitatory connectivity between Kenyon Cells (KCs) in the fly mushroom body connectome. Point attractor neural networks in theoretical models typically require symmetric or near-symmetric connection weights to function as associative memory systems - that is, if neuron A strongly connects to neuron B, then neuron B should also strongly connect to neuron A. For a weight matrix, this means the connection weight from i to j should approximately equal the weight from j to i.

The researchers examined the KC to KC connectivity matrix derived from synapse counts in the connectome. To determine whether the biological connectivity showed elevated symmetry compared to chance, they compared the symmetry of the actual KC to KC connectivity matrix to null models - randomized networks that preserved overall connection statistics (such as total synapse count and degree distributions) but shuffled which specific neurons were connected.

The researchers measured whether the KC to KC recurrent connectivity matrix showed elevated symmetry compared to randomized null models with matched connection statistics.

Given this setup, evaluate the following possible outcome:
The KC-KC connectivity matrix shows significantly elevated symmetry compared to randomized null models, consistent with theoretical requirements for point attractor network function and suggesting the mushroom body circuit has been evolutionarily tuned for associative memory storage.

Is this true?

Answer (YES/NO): YES